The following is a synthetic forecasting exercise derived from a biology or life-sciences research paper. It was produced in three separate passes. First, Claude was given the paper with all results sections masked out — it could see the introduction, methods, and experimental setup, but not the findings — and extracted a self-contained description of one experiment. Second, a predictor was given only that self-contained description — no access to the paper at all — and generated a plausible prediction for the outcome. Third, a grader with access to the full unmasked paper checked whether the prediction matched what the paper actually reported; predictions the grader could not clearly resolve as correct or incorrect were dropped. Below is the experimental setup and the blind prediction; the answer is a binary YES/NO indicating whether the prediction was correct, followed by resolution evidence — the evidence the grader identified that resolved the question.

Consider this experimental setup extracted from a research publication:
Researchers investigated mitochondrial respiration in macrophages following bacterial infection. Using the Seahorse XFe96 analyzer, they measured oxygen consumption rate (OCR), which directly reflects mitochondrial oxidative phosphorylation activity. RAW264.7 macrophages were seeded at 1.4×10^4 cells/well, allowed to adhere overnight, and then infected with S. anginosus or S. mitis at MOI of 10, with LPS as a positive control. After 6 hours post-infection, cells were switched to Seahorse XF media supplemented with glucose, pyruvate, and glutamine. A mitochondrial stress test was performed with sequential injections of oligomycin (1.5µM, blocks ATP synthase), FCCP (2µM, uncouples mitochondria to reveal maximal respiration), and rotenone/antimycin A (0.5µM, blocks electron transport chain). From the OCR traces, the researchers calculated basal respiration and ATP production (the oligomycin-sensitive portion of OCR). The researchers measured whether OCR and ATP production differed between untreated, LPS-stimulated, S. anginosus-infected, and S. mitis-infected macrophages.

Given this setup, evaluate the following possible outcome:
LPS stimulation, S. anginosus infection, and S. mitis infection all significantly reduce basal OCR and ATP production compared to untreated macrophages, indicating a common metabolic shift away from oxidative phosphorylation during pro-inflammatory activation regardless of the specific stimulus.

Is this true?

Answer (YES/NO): NO